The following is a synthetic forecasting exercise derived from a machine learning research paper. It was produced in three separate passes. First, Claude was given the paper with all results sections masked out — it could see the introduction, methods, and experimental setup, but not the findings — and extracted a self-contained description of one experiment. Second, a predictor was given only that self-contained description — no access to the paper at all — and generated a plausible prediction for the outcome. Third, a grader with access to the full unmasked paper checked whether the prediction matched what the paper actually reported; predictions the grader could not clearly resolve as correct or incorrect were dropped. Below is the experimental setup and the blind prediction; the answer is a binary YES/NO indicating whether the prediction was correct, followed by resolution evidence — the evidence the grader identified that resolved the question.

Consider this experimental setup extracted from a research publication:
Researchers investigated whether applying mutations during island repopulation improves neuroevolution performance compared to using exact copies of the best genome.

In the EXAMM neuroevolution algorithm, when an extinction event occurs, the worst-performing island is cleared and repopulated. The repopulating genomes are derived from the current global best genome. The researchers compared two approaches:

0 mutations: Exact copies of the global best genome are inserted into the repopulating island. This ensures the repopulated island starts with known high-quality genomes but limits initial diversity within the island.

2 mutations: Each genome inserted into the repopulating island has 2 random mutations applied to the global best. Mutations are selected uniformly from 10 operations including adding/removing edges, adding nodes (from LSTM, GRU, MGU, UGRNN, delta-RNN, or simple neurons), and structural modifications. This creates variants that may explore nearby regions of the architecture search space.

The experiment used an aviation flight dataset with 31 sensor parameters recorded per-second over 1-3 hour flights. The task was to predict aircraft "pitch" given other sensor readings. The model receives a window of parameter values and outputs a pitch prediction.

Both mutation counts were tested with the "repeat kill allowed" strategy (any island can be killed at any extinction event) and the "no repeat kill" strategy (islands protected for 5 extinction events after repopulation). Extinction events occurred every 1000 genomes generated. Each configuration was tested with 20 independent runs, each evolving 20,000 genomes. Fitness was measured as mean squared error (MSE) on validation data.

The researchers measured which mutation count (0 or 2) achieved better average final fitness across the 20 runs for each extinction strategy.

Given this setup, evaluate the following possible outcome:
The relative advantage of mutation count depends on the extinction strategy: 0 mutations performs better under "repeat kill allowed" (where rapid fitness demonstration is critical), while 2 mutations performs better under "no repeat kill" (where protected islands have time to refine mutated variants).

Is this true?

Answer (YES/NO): NO